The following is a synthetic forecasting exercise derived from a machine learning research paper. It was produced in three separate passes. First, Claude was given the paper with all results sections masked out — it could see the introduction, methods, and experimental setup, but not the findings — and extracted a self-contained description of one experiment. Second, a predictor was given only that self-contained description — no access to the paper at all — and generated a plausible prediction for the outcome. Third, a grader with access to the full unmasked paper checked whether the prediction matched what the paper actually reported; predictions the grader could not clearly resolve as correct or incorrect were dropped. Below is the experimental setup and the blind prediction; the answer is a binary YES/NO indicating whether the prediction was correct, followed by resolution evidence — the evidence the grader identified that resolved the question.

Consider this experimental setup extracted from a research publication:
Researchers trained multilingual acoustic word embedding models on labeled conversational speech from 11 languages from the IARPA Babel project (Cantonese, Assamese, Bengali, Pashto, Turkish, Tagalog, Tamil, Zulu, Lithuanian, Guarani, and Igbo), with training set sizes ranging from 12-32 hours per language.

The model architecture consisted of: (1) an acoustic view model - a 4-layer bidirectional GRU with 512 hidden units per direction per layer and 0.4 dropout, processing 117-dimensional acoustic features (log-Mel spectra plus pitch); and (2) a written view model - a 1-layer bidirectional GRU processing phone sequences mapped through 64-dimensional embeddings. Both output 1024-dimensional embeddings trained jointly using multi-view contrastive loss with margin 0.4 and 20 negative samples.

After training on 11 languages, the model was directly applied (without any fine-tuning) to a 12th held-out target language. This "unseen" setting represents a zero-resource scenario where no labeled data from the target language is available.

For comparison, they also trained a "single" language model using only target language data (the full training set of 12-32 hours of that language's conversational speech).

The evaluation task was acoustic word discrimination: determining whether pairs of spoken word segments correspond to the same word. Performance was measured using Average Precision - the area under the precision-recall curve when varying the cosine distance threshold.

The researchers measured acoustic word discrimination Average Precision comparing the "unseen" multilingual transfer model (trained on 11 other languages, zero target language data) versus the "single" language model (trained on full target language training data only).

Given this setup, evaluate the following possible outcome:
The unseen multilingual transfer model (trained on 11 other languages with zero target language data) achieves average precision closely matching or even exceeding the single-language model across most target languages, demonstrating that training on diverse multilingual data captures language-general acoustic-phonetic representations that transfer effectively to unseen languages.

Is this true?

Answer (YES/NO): NO